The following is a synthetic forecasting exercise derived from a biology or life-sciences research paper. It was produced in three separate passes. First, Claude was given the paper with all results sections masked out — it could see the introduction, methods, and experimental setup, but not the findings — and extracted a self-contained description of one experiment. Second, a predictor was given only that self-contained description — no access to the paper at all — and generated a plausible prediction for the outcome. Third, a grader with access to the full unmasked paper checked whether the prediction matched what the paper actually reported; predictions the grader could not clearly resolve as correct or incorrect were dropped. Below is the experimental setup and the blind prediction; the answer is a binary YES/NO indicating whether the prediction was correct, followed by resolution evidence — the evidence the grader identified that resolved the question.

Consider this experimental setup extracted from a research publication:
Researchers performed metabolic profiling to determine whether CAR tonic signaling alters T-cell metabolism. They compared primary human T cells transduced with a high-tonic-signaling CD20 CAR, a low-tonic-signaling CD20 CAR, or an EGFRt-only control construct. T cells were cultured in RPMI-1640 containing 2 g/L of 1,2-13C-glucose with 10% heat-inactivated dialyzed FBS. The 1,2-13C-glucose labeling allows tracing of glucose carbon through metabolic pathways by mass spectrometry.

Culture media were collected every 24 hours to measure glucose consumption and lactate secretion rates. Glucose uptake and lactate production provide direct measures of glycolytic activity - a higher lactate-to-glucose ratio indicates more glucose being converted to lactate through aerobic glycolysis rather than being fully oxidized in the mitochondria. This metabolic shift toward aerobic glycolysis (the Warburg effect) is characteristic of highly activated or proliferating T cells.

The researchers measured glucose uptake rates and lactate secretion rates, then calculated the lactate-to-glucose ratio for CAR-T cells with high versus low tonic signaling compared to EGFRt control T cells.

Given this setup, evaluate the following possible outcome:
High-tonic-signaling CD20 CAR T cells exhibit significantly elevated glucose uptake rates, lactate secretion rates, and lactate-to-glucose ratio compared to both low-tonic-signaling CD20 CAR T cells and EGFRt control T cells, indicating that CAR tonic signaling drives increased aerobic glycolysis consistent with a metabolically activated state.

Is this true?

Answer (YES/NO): YES